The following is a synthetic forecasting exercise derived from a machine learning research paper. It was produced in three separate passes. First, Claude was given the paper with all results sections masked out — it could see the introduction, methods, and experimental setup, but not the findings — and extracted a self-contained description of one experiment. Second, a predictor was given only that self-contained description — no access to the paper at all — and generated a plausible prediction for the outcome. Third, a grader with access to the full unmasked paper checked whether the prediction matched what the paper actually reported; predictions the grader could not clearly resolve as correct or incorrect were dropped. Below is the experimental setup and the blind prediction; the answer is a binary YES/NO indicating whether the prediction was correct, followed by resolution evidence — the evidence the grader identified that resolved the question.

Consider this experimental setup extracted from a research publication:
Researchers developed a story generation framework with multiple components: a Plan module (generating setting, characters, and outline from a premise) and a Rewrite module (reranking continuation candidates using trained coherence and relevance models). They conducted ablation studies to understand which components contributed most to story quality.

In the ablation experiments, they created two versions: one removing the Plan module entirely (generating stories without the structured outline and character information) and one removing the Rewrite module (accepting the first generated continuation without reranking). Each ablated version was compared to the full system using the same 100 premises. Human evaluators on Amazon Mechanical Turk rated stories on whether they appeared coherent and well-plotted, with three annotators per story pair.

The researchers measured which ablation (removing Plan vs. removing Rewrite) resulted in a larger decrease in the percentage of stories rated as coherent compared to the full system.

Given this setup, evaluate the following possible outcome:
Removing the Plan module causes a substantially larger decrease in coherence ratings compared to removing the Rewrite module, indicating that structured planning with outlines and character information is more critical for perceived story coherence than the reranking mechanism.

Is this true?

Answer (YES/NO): NO